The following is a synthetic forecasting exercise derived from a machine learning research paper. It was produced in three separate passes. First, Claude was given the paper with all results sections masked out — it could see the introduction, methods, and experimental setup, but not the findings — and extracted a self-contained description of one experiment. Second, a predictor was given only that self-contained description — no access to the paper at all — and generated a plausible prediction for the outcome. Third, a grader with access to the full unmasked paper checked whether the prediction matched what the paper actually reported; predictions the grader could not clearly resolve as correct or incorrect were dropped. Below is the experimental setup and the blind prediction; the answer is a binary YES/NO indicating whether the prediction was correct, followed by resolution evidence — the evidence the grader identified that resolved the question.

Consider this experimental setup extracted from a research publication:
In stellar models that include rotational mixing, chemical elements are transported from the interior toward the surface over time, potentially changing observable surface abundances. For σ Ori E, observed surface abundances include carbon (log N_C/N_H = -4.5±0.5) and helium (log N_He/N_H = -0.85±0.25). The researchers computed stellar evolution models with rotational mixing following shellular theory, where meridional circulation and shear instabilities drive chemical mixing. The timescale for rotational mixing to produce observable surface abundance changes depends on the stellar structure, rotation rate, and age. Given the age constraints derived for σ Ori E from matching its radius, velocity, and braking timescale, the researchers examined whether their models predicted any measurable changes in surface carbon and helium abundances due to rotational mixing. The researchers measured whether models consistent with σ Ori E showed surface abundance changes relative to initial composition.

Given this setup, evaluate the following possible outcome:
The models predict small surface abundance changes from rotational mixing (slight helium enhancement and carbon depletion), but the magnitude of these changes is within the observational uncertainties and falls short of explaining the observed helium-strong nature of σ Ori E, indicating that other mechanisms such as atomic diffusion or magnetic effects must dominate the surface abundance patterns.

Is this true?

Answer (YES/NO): NO